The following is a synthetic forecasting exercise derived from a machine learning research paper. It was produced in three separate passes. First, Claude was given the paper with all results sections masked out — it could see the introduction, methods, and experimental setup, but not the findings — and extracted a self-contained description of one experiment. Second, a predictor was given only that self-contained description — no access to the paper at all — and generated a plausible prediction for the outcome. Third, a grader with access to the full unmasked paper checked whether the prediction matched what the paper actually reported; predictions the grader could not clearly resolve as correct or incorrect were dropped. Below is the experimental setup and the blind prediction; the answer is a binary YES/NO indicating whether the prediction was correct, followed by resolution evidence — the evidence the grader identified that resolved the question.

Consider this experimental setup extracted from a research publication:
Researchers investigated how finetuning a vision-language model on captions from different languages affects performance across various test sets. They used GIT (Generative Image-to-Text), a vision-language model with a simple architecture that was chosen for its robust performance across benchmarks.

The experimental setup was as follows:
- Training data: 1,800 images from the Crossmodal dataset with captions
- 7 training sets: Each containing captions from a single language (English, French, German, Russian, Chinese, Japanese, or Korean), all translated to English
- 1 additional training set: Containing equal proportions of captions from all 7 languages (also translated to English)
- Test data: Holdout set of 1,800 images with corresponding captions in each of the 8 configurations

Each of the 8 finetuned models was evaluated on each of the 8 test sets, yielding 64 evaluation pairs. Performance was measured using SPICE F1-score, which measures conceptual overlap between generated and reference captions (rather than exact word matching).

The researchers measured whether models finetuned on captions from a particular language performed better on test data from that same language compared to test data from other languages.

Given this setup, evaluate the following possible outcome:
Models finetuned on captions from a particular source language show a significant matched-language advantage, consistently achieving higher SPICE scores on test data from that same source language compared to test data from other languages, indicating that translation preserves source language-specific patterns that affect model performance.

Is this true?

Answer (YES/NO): YES